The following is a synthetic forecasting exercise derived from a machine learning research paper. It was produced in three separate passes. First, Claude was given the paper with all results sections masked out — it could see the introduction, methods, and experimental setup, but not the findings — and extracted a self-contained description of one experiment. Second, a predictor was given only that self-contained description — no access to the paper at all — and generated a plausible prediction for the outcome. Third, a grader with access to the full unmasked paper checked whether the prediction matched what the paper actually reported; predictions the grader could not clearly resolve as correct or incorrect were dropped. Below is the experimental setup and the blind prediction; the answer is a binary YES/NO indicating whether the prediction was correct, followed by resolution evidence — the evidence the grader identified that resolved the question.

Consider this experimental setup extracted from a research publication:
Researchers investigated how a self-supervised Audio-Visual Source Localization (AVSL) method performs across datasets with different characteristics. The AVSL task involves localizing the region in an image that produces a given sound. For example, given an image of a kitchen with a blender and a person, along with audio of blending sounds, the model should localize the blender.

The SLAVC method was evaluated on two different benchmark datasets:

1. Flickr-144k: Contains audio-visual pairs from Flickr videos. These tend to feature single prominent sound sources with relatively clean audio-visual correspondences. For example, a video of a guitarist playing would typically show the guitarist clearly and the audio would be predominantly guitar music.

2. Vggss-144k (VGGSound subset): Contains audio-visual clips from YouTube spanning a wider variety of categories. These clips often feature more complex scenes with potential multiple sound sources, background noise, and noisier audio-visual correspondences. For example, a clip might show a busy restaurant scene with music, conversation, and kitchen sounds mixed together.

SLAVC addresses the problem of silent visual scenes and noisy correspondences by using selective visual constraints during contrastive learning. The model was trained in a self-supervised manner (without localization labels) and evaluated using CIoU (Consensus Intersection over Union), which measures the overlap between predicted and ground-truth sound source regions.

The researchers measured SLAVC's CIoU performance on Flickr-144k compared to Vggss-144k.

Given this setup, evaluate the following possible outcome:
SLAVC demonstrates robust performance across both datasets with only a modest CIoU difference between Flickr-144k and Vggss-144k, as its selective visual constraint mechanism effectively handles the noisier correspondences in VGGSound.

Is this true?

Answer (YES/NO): NO